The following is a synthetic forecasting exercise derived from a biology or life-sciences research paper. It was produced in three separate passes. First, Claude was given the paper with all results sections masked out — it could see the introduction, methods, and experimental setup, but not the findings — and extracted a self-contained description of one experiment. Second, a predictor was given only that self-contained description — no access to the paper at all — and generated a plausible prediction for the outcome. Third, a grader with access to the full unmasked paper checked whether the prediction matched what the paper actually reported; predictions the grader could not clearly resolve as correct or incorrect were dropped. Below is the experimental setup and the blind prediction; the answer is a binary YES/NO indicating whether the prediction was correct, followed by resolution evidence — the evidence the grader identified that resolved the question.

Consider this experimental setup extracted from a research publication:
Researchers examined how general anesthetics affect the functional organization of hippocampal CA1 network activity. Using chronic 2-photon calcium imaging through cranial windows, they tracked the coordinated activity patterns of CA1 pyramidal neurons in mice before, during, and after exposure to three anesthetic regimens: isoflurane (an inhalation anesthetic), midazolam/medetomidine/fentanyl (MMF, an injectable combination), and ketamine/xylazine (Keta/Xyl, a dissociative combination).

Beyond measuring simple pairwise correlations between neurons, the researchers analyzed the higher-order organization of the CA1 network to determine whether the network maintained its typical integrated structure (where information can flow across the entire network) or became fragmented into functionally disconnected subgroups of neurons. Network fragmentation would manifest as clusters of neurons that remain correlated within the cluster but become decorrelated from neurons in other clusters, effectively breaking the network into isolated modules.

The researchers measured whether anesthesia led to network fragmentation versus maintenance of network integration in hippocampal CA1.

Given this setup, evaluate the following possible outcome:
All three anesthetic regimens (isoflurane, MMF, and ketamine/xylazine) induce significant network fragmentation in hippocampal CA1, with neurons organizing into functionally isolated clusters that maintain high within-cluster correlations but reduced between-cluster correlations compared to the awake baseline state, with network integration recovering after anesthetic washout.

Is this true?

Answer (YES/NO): NO